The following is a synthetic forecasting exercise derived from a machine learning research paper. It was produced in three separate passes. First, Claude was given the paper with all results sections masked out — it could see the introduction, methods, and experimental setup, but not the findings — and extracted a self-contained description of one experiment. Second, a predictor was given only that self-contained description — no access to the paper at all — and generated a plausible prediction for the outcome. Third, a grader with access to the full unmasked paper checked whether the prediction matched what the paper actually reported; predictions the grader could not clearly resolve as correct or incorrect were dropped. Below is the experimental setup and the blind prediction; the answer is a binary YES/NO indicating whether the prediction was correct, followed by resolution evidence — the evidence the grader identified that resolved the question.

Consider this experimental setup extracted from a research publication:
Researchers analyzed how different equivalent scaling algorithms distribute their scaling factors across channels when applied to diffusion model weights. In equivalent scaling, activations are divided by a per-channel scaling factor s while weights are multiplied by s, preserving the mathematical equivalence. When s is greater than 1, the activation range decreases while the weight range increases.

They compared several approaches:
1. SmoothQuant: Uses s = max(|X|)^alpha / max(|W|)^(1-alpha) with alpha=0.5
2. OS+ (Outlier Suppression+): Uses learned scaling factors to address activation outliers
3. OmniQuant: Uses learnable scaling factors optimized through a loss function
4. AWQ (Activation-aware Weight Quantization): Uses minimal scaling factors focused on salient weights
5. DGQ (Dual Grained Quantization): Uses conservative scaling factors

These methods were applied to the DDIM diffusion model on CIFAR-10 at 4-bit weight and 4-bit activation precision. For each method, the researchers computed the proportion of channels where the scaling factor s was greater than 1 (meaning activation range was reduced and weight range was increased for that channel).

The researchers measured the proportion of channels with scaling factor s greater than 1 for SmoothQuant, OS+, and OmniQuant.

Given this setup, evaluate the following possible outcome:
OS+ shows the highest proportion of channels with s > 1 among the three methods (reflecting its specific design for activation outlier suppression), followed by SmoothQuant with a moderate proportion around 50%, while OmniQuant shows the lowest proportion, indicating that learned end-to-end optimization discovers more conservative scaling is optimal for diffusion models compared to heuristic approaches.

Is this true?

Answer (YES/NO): NO